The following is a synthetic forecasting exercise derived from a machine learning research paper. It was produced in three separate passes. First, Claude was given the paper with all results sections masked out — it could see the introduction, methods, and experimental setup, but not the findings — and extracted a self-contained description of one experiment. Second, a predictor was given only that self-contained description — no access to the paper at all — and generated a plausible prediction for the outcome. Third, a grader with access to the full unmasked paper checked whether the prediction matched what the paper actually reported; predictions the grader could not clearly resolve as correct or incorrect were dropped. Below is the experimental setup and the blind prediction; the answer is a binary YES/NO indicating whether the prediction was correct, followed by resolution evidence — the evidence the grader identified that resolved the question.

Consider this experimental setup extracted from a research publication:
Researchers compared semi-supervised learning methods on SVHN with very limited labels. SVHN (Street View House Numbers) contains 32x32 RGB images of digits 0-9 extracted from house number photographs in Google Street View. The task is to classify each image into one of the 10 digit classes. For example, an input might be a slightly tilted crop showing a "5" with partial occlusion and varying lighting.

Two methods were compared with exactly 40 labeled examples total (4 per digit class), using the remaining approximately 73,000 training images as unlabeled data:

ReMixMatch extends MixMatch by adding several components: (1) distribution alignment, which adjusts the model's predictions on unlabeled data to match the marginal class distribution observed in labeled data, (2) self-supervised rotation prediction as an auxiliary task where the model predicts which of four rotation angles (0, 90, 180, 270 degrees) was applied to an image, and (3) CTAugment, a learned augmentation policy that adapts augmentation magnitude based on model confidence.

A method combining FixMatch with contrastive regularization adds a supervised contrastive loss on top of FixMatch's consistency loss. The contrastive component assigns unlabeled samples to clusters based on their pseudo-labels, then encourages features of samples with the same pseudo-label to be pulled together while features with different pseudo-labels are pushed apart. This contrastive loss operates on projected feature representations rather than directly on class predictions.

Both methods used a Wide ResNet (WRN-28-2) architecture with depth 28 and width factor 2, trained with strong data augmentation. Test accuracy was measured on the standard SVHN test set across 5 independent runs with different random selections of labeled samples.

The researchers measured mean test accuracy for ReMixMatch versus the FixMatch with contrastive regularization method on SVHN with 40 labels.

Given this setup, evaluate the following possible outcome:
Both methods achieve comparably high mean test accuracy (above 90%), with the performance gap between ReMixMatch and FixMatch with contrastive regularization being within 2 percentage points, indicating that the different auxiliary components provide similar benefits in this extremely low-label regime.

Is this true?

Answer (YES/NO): YES